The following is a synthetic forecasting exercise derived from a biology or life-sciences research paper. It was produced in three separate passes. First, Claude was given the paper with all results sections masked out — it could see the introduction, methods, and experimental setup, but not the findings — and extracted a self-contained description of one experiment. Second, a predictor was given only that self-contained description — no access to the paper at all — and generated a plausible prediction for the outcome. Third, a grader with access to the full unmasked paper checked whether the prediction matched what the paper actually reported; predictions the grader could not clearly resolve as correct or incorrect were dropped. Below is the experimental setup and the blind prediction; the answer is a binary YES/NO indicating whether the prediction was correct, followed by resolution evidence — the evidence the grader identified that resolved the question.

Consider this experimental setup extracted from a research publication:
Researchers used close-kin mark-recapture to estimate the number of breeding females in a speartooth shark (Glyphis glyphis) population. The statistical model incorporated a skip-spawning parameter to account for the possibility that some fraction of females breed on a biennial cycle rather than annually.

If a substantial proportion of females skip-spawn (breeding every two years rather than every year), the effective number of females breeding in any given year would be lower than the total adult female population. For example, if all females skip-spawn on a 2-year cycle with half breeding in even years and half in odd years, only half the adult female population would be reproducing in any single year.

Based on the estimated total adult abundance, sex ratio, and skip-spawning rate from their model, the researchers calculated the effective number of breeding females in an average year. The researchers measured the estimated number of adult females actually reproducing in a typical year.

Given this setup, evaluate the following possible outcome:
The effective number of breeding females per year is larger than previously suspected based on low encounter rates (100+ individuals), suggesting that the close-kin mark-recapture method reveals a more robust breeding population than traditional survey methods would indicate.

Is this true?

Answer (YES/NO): NO